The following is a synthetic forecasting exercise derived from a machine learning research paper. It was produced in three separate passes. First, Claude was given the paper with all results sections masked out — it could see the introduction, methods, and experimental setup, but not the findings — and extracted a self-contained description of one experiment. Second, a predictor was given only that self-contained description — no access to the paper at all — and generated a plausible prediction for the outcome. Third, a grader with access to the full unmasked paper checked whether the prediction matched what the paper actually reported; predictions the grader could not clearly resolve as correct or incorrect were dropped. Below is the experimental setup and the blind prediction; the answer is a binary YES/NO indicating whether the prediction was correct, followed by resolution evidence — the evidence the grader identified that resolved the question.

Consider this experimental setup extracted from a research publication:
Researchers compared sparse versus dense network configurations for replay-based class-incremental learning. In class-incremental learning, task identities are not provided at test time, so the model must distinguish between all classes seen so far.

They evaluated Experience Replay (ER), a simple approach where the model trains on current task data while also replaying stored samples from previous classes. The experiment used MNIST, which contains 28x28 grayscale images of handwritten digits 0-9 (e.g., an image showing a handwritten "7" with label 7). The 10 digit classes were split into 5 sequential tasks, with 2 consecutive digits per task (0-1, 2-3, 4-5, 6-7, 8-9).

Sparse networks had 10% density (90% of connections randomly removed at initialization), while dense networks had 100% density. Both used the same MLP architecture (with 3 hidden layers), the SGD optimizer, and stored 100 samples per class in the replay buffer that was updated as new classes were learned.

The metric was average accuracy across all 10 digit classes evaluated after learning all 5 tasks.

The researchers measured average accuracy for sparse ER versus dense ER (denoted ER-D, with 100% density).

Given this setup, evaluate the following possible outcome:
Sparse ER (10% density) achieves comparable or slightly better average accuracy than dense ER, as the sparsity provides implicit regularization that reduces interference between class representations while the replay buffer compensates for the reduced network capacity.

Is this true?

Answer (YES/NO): NO